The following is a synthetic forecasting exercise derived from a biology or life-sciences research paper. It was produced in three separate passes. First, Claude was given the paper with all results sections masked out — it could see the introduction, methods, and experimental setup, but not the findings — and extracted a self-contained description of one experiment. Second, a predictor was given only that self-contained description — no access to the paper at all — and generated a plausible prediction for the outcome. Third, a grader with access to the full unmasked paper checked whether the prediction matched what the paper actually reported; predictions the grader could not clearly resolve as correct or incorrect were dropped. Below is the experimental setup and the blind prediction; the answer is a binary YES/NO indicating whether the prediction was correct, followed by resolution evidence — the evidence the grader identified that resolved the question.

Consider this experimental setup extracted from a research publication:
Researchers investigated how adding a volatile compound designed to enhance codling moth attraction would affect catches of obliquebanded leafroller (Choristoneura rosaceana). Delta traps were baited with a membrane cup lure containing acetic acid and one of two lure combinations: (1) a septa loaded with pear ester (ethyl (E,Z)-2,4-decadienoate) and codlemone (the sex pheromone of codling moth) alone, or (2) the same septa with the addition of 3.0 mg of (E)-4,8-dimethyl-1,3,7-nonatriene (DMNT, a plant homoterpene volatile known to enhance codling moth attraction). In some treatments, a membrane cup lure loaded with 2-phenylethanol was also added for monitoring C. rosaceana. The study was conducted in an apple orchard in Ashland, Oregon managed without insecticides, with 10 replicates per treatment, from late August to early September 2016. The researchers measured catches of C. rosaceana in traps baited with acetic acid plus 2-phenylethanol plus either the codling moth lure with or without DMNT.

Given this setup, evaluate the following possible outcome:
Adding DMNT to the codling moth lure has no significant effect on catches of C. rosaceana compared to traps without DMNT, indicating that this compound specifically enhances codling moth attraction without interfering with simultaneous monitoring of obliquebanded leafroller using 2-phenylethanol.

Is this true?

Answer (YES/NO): NO